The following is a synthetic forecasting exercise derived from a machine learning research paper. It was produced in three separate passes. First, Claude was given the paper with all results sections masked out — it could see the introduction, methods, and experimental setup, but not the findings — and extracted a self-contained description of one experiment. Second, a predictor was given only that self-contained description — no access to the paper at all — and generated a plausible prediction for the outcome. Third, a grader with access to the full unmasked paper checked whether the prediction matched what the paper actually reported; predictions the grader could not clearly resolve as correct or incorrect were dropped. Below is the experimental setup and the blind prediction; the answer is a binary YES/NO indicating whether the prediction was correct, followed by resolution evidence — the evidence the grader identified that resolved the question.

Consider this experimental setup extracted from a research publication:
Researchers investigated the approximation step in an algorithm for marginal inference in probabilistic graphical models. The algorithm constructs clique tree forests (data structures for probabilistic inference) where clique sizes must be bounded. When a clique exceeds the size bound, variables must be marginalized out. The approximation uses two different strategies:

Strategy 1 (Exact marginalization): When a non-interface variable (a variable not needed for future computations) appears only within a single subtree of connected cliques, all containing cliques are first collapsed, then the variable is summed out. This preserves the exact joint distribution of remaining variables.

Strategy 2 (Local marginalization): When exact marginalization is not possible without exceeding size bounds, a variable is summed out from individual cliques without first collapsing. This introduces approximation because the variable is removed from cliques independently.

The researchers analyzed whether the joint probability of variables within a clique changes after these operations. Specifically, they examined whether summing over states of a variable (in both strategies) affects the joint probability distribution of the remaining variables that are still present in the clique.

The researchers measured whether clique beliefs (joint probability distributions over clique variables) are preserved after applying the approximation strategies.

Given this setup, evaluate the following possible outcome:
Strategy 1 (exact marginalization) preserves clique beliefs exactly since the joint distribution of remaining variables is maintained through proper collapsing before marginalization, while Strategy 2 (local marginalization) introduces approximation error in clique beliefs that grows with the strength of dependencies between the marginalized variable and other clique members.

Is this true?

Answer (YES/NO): NO